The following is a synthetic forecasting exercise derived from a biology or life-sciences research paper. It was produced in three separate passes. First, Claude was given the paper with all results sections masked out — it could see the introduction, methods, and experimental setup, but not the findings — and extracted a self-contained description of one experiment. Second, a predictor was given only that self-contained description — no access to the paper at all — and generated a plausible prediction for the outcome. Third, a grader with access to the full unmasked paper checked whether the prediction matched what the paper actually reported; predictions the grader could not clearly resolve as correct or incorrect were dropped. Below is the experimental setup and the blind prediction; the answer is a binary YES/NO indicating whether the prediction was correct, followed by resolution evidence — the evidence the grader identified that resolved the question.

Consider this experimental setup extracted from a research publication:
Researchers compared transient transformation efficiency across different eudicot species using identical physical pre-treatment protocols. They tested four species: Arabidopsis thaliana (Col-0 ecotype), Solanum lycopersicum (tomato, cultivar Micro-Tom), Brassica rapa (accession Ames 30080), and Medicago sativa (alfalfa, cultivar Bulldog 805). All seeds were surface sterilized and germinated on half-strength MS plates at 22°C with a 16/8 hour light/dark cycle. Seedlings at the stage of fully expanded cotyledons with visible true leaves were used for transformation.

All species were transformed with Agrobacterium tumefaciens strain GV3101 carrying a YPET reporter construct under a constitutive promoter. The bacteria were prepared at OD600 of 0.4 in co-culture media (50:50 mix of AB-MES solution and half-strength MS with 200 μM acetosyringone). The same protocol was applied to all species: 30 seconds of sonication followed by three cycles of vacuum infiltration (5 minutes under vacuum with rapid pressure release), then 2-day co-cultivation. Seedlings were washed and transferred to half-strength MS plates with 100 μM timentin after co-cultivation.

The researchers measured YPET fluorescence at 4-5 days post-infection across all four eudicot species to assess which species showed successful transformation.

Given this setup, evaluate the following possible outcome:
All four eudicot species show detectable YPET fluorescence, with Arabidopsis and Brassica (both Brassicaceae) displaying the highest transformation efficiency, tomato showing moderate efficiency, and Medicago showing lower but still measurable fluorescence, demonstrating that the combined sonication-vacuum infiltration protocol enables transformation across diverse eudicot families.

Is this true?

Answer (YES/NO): NO